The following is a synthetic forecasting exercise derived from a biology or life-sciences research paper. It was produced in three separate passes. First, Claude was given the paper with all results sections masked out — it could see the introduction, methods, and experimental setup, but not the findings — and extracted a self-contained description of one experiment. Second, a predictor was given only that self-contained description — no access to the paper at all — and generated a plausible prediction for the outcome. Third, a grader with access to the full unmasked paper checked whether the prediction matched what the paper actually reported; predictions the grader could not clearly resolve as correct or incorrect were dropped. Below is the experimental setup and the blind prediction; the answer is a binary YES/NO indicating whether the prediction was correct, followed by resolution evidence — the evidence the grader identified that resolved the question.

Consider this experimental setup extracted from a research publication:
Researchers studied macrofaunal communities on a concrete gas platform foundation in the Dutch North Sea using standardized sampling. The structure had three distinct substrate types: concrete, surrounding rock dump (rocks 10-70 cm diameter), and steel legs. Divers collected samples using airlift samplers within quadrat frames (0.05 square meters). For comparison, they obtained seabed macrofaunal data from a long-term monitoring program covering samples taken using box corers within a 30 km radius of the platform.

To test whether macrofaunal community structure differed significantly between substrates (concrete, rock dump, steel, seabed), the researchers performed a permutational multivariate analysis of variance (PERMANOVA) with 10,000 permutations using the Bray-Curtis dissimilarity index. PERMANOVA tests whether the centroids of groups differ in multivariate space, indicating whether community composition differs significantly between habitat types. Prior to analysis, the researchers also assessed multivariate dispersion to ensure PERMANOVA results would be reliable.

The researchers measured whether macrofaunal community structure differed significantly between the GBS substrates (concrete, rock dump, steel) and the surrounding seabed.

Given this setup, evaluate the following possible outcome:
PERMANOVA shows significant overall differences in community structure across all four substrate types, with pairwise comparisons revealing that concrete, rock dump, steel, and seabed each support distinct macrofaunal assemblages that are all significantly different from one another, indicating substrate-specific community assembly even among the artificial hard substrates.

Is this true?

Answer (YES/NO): NO